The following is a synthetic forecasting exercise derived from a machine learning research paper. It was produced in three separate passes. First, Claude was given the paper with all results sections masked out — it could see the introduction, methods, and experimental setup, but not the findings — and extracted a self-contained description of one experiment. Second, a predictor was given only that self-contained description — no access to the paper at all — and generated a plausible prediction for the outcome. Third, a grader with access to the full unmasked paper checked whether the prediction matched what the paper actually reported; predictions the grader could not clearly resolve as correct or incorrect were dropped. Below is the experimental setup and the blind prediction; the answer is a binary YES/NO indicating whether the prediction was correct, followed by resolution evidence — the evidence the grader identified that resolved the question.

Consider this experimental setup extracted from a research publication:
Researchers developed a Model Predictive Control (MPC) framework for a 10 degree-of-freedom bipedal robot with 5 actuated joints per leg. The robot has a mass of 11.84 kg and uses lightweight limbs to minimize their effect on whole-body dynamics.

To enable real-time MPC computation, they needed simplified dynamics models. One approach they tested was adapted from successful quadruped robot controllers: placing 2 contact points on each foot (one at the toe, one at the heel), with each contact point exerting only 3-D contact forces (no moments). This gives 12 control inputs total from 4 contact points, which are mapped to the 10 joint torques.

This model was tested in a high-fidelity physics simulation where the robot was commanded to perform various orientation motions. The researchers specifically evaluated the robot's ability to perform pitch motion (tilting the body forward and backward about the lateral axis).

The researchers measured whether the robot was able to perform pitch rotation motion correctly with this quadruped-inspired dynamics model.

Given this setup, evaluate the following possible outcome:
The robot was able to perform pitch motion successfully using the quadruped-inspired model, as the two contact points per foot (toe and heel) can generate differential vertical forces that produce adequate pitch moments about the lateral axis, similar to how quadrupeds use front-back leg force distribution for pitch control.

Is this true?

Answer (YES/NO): NO